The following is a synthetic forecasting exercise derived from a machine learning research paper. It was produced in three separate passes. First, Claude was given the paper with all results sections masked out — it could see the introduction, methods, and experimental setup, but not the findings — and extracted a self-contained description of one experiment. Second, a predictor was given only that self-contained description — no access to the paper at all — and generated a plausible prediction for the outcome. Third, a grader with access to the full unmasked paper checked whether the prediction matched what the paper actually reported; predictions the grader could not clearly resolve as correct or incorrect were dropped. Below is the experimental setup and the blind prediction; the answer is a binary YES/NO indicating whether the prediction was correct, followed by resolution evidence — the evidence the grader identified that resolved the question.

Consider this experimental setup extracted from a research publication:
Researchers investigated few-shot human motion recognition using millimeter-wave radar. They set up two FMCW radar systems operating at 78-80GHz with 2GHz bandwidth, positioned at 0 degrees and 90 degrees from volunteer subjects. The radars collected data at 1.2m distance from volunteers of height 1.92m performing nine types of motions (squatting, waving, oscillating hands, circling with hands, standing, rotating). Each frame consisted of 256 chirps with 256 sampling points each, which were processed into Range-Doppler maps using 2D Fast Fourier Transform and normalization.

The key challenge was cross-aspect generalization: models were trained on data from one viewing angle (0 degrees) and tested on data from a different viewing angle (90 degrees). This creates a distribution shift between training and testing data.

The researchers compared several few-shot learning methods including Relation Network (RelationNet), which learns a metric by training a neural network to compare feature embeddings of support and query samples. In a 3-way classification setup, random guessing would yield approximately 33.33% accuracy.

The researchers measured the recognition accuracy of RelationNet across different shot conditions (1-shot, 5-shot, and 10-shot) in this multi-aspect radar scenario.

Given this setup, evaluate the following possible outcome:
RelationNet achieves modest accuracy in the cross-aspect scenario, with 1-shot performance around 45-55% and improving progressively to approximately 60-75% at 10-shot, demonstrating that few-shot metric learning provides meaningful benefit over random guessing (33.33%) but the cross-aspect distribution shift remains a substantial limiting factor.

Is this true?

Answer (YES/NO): NO